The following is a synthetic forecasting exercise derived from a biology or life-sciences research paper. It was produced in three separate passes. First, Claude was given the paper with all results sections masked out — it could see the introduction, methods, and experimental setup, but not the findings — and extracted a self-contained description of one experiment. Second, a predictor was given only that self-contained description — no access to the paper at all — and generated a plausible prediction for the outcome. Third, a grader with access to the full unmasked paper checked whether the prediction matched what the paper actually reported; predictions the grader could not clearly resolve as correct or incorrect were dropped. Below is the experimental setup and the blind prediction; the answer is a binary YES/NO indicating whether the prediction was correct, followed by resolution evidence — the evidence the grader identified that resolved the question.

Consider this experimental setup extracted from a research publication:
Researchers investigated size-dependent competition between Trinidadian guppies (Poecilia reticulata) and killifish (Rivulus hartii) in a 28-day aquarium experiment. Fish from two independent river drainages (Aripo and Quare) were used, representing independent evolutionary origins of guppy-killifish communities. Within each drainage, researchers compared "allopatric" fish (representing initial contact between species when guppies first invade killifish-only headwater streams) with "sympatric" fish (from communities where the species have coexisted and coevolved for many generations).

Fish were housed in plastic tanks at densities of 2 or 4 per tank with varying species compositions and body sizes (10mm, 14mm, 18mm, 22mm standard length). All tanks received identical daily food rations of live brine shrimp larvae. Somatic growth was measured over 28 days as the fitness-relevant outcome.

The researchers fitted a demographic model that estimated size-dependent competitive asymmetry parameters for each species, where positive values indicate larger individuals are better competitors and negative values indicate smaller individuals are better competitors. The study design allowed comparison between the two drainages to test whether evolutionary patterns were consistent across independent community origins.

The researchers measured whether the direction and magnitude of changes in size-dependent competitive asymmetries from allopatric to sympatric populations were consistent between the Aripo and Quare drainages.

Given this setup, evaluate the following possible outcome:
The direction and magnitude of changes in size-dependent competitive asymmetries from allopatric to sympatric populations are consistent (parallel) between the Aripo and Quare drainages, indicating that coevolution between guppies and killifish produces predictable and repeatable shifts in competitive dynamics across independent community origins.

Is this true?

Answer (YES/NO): NO